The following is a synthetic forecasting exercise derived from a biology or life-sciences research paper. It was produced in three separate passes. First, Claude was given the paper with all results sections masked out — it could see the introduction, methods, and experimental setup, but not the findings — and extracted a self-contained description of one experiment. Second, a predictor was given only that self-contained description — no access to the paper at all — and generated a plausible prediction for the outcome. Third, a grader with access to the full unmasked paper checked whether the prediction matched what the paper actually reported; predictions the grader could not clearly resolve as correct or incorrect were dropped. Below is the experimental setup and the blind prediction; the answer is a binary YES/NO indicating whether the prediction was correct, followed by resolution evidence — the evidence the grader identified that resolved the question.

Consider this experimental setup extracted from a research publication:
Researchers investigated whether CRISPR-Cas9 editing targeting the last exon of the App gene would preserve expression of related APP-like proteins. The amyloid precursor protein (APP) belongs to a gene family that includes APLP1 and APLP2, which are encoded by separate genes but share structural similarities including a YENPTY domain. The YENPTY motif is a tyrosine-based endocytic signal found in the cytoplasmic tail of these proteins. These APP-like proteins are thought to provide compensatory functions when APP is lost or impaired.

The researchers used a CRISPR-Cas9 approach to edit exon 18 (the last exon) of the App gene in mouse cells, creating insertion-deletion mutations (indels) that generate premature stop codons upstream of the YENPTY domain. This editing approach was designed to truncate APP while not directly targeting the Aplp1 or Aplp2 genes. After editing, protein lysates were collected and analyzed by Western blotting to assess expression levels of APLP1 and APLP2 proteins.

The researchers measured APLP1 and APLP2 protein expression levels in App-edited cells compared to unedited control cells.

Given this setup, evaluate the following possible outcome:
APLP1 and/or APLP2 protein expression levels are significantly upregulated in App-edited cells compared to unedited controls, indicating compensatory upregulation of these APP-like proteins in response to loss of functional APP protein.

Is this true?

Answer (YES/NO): NO